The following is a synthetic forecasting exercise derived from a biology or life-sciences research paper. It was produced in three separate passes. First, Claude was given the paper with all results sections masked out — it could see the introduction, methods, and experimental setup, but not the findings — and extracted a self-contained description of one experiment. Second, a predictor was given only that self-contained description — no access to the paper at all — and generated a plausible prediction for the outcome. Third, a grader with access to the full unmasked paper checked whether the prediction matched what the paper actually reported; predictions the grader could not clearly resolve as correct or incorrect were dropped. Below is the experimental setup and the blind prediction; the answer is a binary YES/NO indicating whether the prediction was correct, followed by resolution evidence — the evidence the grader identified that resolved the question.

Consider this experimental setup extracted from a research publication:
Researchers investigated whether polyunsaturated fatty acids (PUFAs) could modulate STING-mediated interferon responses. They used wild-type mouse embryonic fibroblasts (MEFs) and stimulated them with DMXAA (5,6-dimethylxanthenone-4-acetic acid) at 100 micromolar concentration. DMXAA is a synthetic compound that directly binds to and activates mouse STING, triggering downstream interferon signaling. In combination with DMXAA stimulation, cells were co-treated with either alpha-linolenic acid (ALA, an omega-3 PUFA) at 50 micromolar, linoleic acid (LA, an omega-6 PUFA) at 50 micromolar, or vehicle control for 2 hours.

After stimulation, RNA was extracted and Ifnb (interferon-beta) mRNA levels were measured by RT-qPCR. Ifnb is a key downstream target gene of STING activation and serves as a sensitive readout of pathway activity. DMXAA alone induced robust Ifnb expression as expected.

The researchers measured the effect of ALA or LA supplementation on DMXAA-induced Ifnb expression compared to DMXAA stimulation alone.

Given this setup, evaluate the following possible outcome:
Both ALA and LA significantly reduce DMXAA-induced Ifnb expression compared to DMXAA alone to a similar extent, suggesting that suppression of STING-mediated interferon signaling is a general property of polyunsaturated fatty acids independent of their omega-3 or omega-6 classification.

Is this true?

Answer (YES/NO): YES